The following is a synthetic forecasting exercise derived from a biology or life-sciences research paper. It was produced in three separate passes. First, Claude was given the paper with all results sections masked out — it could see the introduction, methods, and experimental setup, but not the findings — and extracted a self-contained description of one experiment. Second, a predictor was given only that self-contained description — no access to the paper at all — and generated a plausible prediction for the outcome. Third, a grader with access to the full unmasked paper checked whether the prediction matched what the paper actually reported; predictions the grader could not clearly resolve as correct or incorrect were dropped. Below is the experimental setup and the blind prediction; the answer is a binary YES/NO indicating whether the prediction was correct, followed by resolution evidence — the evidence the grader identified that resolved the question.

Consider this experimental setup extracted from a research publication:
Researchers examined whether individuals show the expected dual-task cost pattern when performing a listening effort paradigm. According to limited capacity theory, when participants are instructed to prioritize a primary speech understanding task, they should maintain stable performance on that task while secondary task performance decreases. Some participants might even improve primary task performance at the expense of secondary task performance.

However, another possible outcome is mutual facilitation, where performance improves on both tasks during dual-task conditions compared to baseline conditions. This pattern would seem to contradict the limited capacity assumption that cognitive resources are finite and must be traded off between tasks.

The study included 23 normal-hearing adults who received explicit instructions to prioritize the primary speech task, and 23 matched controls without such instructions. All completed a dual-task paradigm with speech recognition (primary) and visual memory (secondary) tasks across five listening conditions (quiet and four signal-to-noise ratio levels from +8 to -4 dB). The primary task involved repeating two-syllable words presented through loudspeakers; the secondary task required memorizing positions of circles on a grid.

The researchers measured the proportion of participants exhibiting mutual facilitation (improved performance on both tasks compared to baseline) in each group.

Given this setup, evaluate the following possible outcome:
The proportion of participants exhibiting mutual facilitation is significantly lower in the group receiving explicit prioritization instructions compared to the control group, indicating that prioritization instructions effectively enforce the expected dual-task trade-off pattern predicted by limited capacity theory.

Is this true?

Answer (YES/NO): NO